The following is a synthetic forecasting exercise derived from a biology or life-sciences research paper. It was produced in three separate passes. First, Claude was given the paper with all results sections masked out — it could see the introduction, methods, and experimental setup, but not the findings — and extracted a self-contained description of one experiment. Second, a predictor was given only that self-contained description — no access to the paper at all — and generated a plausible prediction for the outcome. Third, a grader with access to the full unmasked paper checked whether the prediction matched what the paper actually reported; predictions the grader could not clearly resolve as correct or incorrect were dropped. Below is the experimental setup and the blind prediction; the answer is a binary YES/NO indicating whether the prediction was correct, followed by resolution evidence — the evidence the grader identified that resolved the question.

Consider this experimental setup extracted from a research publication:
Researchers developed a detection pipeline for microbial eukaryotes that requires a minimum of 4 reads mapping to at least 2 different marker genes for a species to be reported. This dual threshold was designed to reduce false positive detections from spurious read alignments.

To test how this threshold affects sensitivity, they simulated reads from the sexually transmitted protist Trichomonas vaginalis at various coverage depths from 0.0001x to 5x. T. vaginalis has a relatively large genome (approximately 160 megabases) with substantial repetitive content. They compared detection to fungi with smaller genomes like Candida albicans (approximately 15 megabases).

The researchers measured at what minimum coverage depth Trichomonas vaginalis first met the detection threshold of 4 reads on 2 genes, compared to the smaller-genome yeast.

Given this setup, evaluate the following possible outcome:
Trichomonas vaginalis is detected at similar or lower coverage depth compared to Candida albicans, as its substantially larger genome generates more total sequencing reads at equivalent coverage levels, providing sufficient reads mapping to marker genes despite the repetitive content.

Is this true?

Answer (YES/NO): NO